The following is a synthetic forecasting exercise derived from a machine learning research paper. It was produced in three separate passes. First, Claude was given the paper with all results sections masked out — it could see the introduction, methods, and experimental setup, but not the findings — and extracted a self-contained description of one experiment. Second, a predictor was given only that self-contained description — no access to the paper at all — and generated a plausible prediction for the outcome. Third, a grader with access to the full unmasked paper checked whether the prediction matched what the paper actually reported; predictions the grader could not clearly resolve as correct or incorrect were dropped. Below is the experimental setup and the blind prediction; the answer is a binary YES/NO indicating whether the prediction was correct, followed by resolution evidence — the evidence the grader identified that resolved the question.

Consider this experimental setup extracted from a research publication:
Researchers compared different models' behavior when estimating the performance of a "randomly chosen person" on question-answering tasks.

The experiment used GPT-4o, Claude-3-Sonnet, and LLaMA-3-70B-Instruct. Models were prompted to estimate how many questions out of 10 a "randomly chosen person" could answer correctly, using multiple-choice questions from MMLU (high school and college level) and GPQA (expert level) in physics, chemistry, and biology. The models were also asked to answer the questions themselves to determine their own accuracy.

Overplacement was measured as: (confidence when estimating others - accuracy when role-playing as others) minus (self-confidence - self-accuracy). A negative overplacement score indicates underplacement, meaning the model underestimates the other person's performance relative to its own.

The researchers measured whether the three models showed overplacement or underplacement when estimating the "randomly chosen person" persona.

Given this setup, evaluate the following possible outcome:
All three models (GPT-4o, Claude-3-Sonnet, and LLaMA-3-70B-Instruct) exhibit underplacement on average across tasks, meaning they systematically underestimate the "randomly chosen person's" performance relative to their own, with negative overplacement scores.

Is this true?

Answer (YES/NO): NO